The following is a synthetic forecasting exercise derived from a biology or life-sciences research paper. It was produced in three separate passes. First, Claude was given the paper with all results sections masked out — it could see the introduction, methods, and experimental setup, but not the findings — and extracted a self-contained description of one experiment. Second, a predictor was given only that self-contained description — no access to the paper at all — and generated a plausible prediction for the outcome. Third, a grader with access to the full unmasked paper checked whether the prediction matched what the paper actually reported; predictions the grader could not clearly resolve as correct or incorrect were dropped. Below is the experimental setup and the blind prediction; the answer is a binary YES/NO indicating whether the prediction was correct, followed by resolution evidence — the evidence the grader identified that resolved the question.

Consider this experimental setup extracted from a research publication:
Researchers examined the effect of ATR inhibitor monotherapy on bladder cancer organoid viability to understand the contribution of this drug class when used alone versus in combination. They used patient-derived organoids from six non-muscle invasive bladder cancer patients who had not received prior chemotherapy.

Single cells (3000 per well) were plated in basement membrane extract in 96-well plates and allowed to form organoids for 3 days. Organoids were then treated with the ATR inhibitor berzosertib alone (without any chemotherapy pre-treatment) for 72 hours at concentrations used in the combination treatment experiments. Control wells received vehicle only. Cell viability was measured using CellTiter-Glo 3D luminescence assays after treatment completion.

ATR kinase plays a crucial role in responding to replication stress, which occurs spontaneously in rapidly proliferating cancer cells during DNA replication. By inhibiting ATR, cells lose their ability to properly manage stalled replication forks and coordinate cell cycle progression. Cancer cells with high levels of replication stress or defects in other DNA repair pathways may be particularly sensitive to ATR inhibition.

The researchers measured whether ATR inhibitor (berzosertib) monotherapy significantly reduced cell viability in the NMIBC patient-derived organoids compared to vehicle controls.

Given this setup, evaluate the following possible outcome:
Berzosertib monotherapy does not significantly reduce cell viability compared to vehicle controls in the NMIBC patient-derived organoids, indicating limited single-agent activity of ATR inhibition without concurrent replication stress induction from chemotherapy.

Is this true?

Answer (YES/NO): YES